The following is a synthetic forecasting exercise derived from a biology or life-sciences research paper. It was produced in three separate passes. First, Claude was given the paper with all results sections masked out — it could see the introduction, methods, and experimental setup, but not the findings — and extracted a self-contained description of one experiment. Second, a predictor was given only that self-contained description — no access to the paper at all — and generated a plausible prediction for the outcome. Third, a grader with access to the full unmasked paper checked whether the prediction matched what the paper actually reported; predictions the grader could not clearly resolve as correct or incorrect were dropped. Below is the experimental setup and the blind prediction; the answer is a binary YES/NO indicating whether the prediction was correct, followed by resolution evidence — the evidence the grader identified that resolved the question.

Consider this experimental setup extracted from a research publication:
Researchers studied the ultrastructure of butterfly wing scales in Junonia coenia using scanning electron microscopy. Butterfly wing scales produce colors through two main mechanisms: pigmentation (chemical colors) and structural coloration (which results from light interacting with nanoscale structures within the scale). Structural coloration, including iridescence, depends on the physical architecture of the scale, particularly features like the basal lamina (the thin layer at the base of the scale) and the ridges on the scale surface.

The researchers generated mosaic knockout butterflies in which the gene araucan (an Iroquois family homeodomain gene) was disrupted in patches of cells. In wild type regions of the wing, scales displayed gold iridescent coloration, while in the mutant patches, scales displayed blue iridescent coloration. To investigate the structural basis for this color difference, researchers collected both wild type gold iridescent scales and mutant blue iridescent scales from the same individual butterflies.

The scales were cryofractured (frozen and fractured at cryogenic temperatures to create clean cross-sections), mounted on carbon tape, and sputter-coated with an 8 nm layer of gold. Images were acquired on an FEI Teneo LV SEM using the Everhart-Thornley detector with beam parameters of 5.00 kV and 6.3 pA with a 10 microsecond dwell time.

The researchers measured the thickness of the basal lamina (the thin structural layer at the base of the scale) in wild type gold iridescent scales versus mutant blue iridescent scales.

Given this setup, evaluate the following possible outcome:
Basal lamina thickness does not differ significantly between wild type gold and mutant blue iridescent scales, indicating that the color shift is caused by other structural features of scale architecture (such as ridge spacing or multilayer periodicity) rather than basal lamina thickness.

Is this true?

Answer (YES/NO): NO